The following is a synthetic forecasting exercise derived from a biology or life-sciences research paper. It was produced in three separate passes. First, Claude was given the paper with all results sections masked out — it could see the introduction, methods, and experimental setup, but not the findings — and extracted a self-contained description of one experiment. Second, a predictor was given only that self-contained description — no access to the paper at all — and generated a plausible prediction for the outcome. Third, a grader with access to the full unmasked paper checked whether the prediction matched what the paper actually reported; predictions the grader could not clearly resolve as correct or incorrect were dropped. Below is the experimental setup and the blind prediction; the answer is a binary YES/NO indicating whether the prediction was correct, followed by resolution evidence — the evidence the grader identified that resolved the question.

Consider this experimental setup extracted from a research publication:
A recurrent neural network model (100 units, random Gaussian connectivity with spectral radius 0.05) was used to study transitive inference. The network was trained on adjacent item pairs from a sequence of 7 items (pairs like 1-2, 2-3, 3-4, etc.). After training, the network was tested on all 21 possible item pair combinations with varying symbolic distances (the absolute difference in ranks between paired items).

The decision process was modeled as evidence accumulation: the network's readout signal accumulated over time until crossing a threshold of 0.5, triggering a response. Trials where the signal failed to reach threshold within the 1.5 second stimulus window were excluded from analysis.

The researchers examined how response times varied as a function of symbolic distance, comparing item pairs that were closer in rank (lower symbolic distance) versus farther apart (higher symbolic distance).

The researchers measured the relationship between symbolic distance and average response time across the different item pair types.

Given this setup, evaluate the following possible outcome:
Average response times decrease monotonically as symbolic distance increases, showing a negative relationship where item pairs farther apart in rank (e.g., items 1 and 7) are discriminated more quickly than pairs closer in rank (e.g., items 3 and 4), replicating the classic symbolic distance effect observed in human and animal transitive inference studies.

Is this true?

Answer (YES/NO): YES